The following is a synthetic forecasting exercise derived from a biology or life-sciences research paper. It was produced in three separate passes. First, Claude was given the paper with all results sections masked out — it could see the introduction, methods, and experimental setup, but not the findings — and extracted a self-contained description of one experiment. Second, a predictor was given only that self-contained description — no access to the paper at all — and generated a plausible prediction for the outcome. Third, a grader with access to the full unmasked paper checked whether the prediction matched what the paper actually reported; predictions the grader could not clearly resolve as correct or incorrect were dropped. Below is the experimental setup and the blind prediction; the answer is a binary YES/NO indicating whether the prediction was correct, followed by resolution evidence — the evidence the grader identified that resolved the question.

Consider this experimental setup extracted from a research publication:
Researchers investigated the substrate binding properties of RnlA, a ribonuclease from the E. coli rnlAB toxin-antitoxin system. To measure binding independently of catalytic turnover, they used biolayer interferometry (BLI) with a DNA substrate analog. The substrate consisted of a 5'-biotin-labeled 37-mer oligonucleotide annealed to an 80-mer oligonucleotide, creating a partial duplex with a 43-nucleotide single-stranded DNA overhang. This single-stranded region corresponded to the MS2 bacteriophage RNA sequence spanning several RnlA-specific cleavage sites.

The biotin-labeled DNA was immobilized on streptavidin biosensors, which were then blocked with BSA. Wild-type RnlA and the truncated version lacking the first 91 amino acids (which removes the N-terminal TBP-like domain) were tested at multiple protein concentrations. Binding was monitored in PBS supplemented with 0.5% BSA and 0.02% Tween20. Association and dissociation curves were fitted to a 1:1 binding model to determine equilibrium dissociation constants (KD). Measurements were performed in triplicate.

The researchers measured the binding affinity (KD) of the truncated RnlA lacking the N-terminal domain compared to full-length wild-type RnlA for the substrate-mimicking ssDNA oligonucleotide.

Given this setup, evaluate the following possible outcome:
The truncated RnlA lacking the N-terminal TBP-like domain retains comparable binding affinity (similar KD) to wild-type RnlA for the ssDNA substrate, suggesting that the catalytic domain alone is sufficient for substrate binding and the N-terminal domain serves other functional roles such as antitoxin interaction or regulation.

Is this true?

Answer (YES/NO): NO